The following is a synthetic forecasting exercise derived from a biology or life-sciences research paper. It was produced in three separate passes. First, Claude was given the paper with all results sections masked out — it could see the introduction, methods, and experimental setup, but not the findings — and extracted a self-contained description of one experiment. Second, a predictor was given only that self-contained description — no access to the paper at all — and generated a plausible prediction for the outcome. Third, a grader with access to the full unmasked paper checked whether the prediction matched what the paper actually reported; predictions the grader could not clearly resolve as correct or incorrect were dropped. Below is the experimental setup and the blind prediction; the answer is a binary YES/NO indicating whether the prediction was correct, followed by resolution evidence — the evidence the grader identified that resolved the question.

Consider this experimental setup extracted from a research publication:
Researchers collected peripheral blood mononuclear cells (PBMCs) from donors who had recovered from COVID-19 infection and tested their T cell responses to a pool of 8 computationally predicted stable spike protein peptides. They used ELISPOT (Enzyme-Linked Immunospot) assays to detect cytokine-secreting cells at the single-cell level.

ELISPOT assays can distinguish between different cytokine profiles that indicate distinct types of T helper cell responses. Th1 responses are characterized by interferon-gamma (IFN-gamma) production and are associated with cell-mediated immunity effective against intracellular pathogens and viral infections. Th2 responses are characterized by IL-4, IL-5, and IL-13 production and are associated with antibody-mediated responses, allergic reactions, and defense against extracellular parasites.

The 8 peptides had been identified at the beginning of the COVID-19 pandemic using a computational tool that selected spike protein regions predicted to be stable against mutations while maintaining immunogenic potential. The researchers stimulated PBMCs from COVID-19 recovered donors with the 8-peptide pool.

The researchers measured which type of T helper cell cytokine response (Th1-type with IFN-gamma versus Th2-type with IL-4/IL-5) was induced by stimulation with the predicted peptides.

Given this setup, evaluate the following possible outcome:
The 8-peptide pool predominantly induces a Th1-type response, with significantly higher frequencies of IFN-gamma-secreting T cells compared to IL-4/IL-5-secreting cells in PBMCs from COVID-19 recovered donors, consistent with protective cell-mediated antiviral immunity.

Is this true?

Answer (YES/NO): YES